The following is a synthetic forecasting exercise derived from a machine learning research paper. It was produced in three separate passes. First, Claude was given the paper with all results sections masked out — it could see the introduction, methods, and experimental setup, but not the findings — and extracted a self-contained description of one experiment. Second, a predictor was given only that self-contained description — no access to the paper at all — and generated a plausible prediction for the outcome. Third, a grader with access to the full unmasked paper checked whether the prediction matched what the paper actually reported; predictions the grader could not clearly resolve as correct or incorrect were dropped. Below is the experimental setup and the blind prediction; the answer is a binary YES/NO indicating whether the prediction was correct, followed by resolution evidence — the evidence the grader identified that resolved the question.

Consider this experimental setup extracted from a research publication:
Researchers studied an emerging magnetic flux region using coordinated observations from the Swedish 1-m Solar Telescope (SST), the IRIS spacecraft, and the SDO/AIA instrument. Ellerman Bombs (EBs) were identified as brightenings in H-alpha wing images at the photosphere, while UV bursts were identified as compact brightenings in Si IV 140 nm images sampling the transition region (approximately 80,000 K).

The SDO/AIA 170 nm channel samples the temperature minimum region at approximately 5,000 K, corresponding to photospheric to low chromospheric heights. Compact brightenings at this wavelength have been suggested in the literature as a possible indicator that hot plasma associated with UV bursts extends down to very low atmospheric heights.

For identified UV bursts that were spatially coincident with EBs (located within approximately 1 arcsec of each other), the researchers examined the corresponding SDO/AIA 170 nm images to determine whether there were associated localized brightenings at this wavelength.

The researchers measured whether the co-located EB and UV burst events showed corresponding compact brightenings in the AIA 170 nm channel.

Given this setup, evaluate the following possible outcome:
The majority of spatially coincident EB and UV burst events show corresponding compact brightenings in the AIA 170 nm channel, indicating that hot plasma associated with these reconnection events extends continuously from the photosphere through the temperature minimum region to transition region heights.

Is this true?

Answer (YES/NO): YES